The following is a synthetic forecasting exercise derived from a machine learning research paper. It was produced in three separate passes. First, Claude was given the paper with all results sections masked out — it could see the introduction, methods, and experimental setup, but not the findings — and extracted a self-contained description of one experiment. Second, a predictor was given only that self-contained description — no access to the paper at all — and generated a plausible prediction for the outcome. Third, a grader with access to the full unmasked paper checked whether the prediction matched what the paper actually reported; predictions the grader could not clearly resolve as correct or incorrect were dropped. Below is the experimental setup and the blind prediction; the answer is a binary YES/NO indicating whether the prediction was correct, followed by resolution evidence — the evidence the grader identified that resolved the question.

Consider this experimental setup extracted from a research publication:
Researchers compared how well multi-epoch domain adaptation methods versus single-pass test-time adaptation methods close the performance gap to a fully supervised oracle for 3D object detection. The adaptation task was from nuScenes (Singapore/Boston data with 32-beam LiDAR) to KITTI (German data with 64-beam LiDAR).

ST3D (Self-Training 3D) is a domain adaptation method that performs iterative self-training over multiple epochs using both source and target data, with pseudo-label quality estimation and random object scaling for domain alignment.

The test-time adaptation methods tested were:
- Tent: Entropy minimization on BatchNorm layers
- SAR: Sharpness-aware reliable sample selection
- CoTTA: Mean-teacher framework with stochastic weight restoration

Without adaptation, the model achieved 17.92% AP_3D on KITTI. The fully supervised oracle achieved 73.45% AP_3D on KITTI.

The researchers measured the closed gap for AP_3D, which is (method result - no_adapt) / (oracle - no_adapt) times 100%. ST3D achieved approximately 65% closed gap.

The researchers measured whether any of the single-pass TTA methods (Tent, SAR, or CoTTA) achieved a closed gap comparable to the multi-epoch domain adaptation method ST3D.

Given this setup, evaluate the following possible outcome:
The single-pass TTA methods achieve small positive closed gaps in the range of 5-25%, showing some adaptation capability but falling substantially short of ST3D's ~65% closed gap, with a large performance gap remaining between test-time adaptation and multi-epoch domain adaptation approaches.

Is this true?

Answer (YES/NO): NO